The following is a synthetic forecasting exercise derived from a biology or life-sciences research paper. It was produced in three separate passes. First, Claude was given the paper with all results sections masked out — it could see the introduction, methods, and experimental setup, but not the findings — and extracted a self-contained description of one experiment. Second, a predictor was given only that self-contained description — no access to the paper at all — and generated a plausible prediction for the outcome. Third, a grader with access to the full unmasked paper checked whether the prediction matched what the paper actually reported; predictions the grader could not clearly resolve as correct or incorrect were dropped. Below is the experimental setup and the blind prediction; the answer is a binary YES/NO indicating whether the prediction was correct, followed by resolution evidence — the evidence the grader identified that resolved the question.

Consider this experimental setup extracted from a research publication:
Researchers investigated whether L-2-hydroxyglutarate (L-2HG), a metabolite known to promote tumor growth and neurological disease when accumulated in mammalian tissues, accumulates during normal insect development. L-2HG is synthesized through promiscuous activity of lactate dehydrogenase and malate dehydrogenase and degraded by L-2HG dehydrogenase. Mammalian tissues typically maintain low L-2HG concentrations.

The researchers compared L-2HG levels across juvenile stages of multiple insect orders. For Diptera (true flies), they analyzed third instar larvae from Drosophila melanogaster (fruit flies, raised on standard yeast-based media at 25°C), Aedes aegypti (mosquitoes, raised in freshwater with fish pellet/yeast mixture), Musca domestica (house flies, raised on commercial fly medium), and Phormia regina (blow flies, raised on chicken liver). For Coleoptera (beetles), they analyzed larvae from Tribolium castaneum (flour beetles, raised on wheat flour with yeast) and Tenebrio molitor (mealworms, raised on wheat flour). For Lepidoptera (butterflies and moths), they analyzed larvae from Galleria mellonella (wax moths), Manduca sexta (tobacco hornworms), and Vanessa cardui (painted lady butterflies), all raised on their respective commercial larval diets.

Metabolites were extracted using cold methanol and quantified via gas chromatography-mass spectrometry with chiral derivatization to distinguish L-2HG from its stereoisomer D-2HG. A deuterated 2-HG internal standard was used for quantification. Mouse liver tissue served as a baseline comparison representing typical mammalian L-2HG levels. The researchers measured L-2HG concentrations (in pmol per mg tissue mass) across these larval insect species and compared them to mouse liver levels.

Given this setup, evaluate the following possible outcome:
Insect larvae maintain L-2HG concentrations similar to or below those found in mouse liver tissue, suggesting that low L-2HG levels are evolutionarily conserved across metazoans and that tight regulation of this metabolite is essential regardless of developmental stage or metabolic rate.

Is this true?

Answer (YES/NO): NO